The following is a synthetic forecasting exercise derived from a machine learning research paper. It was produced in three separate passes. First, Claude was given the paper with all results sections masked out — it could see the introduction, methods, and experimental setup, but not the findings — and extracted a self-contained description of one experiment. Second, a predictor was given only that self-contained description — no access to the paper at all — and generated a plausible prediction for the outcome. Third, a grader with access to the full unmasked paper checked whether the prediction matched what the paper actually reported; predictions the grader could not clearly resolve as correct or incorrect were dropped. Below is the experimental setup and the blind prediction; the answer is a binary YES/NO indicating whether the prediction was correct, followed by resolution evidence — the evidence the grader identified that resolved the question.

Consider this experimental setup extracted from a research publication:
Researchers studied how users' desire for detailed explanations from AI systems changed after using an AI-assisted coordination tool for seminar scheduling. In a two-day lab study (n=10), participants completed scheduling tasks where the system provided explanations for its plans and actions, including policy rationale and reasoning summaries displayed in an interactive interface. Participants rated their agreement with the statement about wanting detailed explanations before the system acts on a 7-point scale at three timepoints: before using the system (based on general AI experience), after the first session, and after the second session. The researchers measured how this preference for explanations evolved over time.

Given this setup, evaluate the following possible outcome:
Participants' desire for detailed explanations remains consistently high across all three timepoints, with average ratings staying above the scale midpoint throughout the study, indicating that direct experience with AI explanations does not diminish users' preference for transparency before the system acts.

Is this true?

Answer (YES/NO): NO